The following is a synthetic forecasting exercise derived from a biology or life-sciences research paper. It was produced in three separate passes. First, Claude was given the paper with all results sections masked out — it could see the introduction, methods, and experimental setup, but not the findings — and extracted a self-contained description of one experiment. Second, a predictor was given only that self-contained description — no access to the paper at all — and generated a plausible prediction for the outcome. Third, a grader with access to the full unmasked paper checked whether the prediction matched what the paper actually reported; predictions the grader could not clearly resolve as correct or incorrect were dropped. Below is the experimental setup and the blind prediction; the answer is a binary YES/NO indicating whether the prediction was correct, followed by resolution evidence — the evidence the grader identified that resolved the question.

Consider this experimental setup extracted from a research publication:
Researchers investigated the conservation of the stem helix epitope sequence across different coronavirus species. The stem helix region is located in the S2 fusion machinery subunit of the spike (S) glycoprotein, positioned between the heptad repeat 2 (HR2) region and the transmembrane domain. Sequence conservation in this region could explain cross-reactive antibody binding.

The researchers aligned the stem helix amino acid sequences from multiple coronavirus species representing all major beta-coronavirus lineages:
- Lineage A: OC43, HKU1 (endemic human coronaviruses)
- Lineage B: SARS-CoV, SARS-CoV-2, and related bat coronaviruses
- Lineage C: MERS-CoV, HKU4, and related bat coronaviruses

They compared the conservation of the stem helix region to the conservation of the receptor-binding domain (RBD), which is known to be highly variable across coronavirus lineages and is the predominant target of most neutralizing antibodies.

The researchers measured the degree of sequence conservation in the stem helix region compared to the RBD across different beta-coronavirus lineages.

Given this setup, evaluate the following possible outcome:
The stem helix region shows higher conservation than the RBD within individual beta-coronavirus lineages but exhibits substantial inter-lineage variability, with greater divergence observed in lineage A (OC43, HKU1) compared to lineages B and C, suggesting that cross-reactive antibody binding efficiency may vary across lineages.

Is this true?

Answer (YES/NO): NO